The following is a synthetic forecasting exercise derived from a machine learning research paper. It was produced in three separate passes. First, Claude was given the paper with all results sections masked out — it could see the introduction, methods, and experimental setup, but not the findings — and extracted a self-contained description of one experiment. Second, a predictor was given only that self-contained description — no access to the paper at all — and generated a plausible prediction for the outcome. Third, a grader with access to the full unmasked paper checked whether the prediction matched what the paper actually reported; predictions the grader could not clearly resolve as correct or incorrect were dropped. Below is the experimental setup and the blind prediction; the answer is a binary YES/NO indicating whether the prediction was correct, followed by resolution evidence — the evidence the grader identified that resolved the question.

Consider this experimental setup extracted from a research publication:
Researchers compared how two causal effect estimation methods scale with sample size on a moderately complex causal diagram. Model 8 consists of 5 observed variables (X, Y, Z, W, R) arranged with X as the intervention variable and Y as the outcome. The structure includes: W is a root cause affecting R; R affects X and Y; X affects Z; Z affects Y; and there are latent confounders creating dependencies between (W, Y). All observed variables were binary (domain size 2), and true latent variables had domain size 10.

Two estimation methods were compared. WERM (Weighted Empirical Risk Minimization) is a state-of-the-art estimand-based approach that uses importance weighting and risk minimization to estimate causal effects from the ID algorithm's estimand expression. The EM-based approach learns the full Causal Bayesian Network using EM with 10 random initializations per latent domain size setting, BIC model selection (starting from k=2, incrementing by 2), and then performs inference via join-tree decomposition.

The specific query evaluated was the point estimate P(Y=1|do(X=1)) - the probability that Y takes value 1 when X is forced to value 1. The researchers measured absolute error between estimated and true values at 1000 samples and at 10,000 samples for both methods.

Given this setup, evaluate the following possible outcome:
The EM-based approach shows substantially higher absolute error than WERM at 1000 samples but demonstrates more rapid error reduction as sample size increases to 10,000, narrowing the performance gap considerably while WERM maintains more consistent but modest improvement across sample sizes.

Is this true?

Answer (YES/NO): NO